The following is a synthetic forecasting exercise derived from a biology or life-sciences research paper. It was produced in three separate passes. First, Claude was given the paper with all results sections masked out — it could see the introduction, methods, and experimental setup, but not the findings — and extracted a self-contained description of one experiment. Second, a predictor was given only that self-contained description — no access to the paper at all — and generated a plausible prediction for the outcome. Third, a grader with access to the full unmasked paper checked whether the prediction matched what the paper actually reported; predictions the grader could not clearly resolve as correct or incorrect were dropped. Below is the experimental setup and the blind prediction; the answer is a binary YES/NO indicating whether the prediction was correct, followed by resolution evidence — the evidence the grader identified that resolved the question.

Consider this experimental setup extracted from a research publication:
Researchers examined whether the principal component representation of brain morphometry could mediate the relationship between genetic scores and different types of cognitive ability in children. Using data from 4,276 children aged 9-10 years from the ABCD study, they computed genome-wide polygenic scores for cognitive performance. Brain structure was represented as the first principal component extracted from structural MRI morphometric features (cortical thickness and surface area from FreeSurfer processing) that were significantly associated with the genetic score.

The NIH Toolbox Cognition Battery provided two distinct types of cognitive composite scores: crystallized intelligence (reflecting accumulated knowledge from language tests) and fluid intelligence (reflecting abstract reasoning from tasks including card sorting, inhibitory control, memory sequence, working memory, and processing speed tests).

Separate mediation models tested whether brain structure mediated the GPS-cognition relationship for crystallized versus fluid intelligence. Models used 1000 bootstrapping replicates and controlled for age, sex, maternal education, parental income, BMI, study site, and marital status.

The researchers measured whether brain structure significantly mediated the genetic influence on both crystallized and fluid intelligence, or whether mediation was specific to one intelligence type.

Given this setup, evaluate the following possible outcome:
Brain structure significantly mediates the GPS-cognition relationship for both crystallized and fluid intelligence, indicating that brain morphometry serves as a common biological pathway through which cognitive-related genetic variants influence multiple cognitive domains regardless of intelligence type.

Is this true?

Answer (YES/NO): YES